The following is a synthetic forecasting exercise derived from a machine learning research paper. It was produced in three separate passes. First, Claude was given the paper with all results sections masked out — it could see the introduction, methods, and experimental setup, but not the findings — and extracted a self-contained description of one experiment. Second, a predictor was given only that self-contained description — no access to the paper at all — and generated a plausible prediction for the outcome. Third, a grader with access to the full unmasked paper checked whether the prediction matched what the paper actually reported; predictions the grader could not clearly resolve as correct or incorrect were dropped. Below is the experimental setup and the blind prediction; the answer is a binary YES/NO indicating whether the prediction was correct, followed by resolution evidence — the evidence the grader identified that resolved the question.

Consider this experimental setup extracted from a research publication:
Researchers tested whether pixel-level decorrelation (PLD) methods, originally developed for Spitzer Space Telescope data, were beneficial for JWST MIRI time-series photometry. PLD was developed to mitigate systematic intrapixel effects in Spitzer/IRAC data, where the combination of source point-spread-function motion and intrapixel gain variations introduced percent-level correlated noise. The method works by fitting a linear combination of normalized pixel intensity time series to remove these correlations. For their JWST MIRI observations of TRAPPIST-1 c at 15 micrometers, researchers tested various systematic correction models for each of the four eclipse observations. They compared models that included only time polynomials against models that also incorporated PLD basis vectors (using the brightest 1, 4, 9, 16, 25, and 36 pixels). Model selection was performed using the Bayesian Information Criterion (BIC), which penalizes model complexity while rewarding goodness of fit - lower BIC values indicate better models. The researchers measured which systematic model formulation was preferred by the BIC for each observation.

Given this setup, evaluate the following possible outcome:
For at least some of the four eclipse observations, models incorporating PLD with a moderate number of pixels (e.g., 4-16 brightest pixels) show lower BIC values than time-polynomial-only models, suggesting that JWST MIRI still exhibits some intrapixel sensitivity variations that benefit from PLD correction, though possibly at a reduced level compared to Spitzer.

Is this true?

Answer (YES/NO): NO